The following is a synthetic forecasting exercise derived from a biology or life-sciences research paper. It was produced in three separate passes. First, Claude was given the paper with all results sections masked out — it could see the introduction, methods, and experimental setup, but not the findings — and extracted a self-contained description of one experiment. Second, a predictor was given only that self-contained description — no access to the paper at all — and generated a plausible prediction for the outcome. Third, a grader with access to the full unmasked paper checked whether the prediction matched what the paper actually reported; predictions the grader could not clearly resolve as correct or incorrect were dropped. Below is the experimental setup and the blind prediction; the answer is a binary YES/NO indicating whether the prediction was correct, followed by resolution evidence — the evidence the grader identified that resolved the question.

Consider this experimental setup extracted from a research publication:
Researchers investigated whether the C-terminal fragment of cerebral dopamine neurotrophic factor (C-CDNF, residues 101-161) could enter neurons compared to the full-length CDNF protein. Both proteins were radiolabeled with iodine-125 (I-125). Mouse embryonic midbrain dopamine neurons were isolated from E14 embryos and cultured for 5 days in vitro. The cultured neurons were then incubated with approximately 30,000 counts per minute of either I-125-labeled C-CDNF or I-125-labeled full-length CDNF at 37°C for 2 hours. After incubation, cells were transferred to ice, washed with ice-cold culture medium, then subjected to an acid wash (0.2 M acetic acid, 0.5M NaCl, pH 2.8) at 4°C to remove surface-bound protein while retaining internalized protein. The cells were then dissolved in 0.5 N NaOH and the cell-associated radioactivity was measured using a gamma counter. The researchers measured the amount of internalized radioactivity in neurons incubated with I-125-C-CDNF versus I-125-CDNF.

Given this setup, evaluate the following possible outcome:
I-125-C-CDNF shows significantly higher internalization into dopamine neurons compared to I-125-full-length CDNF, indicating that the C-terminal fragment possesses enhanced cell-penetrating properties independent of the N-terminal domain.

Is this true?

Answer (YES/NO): YES